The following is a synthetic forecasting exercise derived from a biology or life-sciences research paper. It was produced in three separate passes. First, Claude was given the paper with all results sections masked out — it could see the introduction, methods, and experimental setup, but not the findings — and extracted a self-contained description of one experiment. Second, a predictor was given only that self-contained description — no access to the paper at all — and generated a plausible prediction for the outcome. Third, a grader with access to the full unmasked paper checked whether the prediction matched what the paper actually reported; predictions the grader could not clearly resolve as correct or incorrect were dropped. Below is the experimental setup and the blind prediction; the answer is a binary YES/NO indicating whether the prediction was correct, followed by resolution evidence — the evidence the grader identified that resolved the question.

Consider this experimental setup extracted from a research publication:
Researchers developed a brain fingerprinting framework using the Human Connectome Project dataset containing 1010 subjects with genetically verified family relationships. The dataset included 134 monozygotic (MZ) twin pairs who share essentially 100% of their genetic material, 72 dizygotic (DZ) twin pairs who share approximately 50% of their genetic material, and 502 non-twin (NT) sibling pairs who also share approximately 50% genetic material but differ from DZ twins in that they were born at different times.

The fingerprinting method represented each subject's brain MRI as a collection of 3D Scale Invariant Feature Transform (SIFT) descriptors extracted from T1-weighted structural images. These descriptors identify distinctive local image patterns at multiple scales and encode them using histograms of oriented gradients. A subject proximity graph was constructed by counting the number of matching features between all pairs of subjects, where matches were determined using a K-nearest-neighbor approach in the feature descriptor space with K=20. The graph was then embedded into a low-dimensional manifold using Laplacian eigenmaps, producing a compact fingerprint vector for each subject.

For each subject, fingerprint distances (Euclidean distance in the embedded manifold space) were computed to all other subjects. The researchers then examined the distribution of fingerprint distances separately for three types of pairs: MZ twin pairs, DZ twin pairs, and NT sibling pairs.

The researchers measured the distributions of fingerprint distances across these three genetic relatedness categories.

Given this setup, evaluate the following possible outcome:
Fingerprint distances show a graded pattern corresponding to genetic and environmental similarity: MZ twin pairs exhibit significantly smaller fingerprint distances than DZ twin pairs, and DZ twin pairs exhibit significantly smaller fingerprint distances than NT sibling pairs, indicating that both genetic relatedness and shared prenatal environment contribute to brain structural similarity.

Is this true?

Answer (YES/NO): NO